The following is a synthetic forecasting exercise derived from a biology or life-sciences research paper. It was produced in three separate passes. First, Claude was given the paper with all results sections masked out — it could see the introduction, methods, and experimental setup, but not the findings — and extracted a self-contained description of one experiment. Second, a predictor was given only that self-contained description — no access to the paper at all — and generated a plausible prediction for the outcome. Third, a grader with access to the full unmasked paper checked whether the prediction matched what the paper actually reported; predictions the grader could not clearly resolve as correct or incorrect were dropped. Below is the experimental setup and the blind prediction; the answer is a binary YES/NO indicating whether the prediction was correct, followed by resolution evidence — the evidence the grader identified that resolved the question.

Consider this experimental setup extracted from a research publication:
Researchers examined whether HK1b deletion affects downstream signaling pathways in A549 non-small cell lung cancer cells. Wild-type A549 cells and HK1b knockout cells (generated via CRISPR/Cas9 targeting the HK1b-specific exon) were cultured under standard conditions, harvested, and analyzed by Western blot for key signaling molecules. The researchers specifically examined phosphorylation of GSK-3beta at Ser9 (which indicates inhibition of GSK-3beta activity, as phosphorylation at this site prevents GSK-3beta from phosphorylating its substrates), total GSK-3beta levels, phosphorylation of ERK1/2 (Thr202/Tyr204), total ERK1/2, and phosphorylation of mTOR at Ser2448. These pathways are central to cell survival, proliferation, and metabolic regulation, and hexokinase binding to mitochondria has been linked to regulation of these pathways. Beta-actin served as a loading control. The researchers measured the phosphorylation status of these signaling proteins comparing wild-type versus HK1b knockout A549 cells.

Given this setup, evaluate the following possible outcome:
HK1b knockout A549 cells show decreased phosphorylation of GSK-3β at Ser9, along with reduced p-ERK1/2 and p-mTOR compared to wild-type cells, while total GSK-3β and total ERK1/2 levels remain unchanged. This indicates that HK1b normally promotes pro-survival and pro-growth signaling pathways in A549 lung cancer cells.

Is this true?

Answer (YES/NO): NO